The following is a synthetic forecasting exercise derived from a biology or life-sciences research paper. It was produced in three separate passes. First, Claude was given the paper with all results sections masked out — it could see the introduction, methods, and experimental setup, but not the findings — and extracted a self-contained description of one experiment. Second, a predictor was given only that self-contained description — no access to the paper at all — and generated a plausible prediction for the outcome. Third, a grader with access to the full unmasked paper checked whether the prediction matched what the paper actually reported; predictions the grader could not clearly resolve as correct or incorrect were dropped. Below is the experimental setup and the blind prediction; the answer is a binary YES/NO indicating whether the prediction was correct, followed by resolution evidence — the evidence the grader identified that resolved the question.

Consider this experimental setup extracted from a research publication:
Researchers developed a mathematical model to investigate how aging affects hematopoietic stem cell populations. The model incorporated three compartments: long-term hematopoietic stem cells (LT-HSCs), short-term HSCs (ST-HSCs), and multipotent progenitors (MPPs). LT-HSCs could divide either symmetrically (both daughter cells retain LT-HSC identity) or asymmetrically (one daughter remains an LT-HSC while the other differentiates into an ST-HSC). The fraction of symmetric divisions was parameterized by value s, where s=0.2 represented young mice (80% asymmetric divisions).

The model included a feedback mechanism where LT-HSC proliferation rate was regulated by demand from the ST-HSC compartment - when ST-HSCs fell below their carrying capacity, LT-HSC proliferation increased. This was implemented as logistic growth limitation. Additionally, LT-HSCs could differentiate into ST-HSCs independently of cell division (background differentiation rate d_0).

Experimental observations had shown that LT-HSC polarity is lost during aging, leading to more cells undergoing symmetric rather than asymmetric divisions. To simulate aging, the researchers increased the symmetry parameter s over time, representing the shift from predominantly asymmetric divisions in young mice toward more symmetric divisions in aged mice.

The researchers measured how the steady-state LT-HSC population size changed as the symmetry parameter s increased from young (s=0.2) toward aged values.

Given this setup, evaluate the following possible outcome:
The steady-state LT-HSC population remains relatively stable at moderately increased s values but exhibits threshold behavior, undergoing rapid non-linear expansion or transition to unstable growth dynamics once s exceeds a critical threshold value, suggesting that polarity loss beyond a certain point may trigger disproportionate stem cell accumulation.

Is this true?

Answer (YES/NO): NO